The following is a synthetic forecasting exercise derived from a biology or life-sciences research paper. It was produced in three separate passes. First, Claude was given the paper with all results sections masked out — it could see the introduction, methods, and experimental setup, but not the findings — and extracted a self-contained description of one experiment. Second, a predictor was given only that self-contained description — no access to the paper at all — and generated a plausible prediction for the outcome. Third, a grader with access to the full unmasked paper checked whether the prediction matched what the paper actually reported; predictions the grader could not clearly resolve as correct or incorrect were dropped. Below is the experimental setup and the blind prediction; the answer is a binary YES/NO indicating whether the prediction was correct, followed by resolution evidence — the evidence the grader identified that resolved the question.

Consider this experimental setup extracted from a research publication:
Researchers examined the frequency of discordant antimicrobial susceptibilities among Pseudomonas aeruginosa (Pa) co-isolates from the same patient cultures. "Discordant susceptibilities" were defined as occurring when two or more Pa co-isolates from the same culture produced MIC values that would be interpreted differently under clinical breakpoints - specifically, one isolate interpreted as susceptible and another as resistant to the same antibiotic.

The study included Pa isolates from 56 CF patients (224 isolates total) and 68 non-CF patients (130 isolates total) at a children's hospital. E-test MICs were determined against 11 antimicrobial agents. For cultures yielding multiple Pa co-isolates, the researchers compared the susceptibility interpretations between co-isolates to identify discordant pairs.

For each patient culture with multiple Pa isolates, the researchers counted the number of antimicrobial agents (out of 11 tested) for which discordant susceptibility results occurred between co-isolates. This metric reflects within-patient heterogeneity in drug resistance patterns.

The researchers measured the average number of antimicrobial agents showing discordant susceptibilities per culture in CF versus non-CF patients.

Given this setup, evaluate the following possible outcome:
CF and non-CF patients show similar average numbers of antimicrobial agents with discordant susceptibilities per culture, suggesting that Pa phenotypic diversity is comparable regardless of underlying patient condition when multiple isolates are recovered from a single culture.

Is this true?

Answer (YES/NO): NO